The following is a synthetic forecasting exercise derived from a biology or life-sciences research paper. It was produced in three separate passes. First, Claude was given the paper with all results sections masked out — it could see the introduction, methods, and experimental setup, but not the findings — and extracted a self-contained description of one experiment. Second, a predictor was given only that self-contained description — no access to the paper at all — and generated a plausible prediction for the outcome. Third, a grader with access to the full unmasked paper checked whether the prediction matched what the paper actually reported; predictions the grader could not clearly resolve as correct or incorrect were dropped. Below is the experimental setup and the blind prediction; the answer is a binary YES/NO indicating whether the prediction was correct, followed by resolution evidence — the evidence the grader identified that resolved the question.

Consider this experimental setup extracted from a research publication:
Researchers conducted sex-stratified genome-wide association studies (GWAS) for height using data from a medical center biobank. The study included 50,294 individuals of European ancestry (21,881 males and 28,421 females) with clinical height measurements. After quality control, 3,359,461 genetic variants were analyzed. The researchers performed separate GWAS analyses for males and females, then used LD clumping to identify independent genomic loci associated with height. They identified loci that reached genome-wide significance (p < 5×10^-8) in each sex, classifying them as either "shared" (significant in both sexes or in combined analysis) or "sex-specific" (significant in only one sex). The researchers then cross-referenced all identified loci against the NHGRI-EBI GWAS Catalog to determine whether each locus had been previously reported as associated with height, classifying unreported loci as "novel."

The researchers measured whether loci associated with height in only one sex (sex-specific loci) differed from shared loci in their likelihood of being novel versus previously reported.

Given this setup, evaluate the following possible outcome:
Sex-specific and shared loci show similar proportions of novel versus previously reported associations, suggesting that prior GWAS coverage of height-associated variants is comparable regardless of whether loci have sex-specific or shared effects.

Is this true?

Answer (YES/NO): NO